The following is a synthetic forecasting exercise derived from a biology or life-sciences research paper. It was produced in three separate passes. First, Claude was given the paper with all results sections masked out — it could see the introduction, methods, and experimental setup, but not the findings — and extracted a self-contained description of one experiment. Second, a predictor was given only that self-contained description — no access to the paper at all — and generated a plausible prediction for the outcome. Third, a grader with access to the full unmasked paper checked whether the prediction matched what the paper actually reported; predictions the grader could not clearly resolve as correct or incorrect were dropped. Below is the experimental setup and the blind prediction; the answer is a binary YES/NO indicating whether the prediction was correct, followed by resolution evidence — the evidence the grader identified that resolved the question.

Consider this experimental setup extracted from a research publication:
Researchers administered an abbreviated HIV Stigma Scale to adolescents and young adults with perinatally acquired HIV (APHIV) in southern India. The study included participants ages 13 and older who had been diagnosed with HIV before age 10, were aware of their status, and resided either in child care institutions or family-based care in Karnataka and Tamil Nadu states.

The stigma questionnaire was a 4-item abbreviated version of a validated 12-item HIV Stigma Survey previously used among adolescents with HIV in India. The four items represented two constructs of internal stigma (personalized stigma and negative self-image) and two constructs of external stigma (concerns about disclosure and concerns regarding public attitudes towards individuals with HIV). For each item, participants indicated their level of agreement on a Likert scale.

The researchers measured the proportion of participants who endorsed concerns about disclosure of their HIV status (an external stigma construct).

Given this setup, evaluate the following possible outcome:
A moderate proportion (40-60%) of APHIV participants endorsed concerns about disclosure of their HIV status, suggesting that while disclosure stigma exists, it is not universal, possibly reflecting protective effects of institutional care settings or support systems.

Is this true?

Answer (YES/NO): NO